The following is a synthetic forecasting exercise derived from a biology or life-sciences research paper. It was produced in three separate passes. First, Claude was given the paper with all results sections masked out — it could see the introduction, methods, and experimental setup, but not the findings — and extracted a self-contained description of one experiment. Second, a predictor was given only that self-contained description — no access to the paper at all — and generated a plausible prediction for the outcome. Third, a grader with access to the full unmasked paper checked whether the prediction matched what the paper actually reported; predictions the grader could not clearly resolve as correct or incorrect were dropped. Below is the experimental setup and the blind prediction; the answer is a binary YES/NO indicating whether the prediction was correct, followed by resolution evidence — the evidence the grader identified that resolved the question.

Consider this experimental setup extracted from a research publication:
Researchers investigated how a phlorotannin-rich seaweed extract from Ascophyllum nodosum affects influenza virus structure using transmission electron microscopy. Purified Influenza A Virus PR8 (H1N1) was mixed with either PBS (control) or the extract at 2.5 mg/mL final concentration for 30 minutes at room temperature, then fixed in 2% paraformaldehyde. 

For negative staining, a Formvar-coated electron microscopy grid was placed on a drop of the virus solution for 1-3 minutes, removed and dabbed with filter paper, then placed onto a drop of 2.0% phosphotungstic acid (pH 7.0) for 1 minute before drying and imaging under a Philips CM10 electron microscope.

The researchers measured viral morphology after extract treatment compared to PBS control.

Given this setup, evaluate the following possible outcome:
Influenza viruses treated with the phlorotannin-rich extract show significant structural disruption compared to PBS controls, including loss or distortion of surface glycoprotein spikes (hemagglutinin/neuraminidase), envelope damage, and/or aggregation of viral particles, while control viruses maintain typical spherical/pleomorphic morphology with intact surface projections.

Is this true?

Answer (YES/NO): NO